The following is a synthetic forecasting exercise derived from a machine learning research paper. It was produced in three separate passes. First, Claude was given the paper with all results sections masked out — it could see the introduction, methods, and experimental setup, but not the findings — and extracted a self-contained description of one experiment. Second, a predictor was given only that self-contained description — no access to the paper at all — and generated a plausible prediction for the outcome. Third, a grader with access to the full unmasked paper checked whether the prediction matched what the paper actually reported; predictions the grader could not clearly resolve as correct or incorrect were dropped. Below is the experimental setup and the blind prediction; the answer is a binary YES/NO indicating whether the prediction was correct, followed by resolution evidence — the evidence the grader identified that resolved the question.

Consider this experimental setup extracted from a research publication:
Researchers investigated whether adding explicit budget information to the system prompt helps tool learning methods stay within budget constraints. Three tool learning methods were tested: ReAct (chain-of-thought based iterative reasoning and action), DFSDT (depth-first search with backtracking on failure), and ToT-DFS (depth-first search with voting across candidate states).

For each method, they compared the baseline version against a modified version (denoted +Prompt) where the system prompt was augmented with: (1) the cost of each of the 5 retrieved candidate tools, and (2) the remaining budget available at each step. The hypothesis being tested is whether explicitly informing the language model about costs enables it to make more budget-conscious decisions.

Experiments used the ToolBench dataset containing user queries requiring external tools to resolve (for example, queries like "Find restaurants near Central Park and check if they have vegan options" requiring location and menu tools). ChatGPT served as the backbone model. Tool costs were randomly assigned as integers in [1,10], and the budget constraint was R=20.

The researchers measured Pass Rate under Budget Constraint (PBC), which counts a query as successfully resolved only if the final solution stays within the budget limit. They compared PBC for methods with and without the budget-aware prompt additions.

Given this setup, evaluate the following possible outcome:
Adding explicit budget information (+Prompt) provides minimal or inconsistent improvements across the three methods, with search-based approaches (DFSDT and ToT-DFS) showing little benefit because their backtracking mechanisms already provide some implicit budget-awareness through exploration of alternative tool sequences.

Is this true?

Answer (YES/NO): YES